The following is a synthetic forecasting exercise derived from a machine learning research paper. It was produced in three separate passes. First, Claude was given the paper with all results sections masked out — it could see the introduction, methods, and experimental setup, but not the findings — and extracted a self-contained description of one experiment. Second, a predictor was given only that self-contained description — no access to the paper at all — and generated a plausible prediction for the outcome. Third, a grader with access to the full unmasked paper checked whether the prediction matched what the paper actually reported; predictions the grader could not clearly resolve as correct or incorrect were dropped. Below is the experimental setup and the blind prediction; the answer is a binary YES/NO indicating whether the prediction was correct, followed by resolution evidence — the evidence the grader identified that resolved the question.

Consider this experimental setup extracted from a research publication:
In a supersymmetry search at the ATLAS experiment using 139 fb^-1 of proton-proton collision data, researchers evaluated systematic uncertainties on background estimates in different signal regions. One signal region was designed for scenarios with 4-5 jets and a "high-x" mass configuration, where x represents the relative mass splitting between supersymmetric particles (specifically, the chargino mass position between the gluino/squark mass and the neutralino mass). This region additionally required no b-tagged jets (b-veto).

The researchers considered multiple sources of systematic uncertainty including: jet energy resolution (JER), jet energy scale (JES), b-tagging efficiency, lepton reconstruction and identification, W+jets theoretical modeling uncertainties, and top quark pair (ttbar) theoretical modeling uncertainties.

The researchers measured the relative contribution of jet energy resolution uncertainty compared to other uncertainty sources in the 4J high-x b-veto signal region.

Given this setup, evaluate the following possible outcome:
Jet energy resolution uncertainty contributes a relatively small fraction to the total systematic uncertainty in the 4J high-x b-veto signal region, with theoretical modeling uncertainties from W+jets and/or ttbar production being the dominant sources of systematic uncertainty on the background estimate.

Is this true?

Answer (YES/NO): NO